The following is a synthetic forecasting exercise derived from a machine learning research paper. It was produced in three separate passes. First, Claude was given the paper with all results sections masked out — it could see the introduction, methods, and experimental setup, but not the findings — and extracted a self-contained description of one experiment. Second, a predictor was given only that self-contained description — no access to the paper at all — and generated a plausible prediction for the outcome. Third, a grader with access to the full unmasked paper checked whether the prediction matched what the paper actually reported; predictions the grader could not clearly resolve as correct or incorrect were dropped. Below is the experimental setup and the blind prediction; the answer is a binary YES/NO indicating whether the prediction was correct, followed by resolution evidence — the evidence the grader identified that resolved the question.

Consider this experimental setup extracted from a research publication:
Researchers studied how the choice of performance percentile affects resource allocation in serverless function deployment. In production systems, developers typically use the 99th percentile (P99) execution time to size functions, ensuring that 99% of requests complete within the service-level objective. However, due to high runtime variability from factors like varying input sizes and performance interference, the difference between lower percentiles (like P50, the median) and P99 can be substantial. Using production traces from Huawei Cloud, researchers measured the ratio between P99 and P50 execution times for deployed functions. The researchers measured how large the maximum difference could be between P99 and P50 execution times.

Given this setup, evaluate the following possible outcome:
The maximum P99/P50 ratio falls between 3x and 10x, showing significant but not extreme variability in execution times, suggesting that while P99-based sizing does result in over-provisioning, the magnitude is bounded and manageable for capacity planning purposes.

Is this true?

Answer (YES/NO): NO